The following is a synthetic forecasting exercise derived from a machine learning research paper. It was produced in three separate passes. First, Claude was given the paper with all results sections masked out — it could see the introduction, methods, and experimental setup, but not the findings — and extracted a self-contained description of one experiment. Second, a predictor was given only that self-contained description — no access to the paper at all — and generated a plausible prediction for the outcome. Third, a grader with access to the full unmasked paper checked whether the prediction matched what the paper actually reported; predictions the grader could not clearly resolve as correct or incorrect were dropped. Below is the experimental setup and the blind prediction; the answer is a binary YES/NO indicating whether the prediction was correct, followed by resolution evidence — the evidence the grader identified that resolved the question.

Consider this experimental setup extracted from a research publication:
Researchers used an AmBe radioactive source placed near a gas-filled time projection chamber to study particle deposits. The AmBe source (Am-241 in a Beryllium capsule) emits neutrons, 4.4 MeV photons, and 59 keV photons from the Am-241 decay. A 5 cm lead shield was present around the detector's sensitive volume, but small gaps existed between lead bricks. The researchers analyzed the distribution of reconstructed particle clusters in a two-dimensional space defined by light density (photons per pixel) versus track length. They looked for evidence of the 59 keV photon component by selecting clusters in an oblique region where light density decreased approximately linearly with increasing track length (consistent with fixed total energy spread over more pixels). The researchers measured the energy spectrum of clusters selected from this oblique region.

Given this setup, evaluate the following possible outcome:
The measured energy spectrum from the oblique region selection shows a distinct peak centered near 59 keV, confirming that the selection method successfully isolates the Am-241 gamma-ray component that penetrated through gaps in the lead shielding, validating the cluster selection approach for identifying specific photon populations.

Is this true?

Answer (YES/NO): YES